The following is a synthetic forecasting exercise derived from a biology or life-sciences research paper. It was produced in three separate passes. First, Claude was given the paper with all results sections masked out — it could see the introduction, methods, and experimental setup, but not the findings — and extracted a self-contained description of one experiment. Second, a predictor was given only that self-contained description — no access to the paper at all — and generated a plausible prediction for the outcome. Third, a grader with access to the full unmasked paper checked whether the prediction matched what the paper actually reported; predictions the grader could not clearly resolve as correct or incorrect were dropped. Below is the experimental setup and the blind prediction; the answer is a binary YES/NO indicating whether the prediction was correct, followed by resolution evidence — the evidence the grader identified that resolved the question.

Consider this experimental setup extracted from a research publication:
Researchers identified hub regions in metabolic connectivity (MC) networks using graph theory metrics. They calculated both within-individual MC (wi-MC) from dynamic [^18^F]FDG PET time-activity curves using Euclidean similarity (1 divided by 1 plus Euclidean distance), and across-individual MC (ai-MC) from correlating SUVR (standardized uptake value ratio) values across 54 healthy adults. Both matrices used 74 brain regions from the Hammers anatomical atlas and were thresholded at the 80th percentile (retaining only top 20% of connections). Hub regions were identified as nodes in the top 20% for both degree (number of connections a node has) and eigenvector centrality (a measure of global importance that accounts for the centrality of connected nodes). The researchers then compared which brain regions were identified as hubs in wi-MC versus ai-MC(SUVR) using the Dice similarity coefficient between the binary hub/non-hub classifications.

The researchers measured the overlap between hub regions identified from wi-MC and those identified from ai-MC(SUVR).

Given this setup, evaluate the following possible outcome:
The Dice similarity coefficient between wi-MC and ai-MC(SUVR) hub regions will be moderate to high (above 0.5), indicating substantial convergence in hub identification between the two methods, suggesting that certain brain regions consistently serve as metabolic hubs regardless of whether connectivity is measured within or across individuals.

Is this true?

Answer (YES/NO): NO